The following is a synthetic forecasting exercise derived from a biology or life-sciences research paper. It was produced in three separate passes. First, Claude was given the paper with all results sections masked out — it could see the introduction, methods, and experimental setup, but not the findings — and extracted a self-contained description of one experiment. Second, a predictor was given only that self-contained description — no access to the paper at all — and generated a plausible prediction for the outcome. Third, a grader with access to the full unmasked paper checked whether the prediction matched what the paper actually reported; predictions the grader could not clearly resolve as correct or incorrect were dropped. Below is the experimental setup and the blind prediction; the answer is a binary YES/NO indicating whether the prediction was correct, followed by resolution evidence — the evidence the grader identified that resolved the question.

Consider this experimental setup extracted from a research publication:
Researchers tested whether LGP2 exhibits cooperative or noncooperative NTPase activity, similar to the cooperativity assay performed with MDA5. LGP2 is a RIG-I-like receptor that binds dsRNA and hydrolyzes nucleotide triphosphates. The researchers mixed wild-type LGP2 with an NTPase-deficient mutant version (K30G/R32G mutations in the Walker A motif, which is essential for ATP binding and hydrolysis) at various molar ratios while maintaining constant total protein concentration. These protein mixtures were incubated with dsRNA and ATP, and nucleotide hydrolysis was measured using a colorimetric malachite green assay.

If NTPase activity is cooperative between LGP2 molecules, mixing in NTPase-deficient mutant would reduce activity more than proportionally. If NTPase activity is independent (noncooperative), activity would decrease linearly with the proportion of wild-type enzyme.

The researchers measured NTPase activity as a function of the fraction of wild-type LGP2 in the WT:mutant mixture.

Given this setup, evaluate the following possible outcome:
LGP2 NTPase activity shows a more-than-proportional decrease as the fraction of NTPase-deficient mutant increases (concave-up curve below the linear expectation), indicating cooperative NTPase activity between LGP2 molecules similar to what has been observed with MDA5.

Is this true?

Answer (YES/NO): NO